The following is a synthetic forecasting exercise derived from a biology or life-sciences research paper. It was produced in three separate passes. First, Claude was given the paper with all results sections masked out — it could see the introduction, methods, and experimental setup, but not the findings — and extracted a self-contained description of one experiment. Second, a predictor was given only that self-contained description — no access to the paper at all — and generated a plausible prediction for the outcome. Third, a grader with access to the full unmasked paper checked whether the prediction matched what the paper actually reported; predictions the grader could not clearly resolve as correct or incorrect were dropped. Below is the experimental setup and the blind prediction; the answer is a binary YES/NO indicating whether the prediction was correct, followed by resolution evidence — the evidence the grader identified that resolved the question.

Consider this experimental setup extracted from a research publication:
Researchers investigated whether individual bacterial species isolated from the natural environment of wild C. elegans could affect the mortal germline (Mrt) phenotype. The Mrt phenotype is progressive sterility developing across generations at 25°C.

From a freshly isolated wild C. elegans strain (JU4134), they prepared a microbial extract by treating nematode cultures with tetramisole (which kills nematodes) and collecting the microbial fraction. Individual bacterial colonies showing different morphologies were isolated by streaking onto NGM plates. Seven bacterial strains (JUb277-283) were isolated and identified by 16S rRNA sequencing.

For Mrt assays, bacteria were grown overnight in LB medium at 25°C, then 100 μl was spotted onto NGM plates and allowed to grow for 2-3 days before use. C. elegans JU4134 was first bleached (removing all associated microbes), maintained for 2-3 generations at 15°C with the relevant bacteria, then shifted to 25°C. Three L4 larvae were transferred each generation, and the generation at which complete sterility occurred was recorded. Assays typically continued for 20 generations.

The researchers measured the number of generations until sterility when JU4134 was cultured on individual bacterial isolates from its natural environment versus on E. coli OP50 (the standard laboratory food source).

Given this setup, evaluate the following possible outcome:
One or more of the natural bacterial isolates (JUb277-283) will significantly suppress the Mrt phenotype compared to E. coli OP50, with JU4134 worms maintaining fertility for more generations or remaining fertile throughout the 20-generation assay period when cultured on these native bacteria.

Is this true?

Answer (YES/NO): YES